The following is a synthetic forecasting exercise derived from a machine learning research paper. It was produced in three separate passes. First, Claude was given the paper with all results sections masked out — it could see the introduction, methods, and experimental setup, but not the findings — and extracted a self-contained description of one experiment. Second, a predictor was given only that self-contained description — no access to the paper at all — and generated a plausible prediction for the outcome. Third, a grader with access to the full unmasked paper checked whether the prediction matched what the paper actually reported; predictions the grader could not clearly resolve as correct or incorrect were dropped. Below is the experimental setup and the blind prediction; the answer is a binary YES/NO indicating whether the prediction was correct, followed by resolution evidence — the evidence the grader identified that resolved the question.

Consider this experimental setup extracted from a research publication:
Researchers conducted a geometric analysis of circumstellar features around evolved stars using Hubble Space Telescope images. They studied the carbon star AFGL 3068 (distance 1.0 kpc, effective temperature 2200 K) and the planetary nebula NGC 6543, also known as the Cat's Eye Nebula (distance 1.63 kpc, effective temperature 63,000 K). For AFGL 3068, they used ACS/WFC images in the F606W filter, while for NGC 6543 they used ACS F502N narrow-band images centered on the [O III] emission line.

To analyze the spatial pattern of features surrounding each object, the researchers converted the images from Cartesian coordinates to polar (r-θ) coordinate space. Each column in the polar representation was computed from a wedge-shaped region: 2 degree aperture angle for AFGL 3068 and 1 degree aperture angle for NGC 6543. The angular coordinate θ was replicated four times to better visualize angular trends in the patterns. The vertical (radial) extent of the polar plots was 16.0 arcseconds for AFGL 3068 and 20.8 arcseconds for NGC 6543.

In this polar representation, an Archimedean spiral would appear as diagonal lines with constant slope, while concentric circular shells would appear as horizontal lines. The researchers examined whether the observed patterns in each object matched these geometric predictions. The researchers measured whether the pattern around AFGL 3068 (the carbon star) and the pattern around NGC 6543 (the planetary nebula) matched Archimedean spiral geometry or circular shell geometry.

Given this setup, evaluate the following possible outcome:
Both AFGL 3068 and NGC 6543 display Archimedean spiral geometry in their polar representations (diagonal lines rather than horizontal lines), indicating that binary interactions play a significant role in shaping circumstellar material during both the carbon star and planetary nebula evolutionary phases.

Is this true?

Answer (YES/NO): NO